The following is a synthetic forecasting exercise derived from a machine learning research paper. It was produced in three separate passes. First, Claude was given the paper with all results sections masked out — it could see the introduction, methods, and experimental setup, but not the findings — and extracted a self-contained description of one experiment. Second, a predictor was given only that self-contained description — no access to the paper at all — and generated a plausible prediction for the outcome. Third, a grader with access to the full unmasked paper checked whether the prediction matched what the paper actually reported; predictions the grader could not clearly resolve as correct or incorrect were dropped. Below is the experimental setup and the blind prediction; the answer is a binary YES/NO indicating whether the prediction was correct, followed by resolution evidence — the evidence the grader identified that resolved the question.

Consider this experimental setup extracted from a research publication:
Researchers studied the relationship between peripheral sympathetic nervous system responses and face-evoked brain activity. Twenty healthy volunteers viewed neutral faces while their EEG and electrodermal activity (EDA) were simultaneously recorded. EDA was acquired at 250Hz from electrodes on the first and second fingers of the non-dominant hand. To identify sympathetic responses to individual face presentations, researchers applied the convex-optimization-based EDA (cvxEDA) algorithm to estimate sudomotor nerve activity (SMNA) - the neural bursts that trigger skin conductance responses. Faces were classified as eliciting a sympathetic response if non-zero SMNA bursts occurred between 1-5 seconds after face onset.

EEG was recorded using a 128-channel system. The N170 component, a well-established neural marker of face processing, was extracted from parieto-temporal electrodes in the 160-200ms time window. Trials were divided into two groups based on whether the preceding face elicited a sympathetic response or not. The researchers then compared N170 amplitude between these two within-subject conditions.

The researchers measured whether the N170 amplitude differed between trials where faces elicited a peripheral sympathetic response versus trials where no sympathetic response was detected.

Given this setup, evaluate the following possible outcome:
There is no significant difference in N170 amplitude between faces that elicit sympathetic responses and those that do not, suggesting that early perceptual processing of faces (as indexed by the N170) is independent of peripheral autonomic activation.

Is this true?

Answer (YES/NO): NO